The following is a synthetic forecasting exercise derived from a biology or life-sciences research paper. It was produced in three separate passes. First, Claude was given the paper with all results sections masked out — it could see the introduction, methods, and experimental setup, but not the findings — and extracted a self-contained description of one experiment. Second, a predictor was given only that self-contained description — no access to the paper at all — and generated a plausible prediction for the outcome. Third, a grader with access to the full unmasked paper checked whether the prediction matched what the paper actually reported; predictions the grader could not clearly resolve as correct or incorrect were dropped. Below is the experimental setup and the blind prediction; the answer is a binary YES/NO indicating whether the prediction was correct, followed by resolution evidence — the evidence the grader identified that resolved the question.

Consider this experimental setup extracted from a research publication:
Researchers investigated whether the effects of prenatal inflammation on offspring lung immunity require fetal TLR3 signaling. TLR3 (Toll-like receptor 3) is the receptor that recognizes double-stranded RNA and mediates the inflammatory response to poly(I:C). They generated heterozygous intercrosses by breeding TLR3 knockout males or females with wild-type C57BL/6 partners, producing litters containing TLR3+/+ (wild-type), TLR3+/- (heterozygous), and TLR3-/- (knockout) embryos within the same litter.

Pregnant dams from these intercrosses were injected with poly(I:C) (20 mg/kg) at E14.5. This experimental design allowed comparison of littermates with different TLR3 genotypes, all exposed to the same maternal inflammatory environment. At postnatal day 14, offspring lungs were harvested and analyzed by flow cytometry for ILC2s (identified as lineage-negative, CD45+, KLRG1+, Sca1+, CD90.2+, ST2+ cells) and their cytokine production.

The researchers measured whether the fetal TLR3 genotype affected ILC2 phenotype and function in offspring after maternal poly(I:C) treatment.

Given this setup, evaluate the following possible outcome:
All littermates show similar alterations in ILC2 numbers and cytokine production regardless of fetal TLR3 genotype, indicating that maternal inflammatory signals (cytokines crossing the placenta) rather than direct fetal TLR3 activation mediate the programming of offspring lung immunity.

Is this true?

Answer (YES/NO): NO